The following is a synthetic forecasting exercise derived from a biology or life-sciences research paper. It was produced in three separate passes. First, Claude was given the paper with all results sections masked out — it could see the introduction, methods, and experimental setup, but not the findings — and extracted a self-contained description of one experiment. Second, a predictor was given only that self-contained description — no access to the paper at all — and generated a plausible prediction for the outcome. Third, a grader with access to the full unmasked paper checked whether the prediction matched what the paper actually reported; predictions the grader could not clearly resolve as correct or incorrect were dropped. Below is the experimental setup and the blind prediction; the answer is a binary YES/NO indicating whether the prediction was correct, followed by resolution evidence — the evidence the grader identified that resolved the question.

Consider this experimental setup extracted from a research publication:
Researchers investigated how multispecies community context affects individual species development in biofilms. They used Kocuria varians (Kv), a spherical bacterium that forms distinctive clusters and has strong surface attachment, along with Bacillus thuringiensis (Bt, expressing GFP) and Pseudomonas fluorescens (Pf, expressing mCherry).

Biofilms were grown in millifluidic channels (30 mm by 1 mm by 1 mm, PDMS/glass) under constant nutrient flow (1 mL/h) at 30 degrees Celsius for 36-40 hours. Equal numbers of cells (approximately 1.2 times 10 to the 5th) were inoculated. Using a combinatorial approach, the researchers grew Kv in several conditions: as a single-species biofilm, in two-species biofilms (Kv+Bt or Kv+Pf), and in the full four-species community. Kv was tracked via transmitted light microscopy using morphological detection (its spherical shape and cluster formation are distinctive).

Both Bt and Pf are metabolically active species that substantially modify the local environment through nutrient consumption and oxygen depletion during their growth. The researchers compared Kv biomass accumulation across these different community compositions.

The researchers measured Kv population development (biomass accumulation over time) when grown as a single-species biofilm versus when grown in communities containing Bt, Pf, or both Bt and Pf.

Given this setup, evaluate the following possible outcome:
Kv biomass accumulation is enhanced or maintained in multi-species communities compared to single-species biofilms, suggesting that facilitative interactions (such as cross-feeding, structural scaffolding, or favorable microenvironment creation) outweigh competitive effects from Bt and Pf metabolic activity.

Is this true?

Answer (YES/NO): NO